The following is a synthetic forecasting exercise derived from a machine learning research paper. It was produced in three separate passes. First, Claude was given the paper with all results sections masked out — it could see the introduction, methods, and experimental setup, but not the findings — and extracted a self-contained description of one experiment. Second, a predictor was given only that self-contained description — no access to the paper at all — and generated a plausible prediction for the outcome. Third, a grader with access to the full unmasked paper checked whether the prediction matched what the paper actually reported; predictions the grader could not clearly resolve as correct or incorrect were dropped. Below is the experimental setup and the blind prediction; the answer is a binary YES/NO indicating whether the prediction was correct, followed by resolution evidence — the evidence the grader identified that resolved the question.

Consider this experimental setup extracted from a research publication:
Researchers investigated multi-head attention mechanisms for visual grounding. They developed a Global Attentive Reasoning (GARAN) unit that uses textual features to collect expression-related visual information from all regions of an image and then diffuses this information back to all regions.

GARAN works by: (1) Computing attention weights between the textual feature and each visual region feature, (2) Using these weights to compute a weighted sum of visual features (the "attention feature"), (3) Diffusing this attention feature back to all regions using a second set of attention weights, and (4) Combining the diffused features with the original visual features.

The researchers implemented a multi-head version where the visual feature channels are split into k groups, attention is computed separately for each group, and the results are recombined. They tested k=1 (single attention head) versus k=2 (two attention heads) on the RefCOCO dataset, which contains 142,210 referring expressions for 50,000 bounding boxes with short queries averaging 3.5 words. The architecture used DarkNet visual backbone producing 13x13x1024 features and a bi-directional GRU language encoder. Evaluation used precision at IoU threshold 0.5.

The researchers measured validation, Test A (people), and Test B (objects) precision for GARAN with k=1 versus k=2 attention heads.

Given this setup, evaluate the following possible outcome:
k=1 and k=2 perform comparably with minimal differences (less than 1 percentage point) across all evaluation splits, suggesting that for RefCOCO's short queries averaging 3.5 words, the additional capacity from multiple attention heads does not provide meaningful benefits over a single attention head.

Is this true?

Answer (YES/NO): YES